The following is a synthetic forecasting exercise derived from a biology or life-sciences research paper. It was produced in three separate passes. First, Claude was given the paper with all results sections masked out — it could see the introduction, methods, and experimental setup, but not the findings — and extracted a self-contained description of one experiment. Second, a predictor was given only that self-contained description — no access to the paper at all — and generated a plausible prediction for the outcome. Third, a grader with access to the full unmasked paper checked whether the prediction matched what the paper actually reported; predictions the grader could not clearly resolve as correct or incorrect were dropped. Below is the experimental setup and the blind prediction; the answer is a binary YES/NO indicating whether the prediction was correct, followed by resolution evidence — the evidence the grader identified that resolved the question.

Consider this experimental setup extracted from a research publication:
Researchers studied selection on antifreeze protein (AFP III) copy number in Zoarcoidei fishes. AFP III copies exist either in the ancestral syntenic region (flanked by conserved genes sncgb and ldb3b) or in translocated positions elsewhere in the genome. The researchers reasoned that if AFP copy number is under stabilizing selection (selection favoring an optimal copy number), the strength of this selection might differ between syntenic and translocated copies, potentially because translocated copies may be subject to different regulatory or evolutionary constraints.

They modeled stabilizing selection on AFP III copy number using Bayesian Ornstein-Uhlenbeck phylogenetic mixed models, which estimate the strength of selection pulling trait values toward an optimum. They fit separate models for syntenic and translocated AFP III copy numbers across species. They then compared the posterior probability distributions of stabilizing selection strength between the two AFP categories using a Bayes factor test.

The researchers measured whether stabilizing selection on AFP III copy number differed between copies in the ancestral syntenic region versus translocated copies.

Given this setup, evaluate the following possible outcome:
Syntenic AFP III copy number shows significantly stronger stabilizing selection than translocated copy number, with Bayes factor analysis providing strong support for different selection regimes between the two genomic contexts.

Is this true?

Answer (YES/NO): YES